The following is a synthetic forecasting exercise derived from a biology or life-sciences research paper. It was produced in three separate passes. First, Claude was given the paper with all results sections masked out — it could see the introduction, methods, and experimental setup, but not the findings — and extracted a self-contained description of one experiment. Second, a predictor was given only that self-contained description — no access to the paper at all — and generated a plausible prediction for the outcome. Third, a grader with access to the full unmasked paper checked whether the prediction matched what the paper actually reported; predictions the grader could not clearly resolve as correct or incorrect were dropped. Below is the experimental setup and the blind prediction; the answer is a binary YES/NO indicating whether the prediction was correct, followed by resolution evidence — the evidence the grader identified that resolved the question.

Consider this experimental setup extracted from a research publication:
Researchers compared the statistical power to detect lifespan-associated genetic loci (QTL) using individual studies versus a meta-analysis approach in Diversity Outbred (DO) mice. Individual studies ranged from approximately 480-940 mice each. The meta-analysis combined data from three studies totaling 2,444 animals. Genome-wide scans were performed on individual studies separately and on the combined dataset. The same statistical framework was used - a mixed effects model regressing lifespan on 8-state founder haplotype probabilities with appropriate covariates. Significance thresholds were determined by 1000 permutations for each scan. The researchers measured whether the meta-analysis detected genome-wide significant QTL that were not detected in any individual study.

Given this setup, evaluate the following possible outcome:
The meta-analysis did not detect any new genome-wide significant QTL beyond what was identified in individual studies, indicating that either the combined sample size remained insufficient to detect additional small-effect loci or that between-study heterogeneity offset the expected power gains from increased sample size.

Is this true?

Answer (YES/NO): NO